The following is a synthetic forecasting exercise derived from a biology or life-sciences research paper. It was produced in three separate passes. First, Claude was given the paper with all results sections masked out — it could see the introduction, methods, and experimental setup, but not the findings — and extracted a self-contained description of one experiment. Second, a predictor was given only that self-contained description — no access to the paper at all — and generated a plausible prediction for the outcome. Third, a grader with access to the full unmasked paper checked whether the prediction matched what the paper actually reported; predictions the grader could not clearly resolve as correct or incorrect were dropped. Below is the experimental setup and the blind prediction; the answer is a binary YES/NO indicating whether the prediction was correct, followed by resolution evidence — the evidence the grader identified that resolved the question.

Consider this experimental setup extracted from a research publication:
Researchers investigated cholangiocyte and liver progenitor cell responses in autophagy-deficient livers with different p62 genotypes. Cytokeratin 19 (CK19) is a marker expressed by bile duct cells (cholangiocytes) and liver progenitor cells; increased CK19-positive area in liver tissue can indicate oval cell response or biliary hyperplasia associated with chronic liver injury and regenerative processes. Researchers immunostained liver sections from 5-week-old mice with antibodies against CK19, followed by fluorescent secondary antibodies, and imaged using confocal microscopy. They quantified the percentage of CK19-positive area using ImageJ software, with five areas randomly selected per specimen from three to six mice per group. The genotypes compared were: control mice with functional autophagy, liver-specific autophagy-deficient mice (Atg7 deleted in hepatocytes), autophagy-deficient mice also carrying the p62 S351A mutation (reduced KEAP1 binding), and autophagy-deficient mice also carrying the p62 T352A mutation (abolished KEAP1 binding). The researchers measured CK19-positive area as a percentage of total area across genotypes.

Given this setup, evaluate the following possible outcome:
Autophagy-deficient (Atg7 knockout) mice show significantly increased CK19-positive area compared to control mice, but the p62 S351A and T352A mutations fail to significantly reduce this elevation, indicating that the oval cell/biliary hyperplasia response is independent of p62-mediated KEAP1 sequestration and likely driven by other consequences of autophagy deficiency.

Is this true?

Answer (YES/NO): NO